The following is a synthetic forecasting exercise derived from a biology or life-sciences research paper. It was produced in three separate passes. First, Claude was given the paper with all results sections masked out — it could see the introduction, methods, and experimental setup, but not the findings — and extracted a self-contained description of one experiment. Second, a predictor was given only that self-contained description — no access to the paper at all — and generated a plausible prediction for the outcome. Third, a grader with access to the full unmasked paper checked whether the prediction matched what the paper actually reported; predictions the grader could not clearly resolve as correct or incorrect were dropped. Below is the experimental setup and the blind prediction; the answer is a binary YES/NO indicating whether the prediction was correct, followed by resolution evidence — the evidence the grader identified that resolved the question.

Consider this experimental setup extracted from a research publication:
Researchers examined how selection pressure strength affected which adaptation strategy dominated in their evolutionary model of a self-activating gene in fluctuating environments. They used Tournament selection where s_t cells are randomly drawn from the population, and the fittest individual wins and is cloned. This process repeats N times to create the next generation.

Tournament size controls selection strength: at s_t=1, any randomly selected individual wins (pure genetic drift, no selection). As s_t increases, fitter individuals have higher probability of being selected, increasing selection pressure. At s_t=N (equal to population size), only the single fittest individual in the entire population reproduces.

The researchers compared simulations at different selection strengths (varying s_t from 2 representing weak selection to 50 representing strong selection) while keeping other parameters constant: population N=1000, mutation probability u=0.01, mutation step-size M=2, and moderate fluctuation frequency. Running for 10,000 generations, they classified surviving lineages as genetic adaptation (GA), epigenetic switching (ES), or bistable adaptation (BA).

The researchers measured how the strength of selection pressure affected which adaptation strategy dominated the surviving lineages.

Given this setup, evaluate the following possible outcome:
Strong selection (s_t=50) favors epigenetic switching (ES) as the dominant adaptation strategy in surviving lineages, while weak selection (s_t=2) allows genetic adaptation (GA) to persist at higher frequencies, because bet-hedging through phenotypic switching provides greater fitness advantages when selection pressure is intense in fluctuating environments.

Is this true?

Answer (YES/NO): NO